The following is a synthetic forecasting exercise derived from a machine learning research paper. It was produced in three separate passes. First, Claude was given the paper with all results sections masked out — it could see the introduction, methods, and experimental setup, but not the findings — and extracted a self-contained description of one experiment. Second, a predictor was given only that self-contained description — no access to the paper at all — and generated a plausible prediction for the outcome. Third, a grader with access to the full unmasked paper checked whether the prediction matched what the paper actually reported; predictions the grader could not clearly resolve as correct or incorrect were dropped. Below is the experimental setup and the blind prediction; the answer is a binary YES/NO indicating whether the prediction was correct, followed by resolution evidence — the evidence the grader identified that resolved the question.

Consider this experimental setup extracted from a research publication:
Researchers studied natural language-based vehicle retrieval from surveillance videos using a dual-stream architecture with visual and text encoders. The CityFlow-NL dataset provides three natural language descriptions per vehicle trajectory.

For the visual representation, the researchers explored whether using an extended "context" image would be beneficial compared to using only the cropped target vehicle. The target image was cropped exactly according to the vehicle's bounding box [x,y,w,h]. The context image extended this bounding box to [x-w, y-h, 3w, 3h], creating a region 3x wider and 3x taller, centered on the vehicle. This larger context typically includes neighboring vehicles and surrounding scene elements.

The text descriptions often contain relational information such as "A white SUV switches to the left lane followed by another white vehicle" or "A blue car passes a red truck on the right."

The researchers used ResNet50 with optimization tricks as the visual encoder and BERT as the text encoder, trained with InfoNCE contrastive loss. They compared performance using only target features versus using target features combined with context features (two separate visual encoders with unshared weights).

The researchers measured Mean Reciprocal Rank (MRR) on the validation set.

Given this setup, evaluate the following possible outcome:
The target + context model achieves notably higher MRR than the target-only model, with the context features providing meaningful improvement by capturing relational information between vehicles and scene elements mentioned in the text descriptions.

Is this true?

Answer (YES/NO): NO